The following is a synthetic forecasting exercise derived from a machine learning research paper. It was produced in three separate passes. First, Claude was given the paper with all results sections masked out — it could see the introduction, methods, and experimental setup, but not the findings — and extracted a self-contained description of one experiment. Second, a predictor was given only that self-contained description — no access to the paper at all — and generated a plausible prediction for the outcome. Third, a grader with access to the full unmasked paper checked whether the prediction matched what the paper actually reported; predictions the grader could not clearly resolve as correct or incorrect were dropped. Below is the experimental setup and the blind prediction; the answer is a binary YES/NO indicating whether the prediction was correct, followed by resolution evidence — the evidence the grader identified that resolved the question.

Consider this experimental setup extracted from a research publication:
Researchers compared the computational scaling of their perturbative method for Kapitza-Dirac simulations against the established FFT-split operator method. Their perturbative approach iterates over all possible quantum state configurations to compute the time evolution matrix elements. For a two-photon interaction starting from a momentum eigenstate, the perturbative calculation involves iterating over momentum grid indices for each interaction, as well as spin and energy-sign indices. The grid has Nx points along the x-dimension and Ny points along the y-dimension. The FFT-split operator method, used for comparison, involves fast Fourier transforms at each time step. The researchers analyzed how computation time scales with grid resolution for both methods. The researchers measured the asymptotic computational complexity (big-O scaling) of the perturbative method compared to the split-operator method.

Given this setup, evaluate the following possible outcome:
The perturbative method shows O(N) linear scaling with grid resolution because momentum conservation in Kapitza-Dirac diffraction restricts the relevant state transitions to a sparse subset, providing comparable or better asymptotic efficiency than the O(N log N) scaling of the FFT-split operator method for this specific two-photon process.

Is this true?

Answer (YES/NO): NO